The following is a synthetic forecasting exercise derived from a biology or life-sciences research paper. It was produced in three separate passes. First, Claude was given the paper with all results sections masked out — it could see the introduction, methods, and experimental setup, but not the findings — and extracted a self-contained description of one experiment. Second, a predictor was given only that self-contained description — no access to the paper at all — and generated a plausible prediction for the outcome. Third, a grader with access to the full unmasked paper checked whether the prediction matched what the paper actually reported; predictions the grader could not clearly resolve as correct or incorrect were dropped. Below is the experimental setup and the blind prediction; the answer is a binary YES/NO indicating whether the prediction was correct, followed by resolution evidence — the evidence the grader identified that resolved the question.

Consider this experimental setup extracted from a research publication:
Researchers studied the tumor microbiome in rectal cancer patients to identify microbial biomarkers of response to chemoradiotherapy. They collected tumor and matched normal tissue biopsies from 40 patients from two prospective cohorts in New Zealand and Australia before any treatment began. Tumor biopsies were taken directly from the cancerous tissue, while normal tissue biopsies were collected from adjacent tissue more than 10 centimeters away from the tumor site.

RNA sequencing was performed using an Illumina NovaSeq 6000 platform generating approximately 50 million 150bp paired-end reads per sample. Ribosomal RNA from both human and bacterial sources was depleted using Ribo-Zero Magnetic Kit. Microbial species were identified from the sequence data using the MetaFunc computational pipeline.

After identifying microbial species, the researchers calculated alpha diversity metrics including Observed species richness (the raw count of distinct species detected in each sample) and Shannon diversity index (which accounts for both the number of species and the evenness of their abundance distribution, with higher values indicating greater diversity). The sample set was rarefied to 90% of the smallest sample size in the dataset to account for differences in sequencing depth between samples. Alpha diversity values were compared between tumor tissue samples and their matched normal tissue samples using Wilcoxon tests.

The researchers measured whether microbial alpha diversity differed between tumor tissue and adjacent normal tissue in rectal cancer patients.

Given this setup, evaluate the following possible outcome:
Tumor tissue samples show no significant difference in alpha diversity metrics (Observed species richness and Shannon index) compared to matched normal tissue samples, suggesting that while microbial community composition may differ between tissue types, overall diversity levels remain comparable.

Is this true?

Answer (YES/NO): YES